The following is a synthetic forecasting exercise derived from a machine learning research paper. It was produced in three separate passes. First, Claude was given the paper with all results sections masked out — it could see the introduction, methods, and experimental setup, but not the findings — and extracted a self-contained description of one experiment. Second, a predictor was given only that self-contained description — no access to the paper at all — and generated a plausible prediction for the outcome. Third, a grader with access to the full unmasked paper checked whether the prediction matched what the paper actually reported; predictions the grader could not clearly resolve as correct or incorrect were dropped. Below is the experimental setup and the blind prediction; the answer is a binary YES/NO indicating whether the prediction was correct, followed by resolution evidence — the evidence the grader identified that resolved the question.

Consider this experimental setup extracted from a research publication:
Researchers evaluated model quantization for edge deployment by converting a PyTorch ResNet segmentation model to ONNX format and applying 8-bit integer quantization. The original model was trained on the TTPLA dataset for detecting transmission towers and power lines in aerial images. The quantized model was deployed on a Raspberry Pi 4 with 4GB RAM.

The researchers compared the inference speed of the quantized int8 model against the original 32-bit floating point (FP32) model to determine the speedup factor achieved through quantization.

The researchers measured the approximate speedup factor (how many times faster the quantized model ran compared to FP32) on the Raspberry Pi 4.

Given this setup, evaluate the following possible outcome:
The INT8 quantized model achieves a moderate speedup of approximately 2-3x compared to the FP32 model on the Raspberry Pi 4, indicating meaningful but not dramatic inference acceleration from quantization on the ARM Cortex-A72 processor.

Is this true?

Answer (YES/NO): YES